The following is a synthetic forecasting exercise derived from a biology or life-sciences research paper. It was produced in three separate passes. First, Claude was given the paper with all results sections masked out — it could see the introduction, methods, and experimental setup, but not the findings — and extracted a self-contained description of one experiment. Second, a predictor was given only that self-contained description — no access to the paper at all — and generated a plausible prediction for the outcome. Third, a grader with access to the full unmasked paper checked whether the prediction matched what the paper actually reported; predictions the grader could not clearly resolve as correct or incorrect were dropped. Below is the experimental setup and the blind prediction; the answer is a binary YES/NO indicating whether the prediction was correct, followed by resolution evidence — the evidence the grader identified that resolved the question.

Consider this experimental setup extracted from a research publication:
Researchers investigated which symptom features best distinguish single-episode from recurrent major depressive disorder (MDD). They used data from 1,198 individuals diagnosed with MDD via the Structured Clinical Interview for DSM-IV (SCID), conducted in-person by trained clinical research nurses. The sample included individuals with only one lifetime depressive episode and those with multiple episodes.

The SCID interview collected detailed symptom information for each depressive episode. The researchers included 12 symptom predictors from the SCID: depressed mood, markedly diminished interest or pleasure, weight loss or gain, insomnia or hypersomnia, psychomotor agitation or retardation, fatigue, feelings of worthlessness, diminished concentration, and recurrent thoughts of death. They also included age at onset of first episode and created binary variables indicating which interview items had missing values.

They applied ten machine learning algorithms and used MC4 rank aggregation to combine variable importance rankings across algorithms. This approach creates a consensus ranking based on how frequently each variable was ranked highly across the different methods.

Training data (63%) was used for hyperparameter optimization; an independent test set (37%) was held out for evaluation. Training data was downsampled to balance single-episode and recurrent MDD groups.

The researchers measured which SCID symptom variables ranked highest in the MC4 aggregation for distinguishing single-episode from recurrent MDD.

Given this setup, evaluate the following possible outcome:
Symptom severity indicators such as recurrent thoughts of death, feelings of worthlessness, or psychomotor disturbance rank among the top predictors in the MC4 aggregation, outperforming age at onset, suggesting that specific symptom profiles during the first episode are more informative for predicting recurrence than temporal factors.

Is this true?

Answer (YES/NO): NO